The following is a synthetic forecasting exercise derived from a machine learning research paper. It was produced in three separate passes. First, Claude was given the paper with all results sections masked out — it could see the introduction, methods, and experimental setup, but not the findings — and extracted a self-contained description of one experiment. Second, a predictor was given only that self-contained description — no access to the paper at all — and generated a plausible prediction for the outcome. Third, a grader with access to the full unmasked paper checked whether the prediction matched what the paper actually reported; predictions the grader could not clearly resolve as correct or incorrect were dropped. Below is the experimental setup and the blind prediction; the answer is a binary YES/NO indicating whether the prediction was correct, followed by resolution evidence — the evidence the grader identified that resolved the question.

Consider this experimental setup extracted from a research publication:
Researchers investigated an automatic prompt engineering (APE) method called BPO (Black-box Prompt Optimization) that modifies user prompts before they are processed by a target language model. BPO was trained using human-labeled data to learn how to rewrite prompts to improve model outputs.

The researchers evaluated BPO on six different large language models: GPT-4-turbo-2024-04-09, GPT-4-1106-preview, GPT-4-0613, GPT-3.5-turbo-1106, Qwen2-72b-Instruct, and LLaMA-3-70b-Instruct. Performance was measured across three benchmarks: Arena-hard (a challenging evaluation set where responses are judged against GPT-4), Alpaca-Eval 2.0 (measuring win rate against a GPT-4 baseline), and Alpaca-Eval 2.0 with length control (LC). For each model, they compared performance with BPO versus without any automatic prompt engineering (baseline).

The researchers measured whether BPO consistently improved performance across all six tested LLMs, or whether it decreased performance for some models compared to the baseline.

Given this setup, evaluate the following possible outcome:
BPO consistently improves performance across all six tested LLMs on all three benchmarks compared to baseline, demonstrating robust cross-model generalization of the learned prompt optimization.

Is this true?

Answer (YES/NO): NO